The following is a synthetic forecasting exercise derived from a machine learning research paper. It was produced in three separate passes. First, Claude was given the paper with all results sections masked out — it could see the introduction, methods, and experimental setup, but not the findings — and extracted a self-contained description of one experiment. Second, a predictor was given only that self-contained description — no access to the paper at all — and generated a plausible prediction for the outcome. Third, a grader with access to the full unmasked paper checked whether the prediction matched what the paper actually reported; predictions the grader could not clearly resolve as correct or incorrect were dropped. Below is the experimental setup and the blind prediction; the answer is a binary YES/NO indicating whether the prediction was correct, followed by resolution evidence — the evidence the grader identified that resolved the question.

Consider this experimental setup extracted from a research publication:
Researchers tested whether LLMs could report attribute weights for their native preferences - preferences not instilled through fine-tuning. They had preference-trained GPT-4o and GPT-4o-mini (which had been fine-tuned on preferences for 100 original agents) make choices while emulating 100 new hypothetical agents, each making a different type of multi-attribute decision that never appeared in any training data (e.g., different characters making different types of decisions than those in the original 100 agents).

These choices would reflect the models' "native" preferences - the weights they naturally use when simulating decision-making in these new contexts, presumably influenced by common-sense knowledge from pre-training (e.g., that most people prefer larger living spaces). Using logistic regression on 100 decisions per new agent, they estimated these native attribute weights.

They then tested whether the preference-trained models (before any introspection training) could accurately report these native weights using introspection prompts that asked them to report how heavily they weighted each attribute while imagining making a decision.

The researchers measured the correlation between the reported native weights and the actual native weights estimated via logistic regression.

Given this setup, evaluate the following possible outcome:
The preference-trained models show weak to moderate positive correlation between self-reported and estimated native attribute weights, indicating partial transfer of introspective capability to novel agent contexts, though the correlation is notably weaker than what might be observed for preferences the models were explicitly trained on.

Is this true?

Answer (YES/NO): YES